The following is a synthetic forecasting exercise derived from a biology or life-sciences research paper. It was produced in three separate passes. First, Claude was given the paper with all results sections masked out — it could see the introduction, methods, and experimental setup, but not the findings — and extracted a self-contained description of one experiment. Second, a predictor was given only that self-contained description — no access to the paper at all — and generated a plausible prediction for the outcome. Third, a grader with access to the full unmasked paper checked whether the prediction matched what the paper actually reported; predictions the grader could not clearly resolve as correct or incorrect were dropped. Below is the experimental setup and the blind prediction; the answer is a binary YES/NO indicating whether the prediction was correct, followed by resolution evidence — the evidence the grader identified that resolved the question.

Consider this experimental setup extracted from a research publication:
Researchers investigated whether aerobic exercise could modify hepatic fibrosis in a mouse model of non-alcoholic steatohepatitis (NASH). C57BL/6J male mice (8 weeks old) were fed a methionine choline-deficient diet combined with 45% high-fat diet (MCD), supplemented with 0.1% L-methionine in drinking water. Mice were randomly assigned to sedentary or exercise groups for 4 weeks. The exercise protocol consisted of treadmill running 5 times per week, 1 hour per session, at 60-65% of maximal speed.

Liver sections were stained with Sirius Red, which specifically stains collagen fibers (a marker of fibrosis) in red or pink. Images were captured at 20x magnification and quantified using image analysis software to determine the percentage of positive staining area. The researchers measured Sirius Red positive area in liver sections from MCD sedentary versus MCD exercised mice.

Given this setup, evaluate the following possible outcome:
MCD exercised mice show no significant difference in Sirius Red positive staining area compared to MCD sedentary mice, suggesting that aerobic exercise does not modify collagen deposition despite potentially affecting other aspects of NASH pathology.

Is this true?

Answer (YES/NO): NO